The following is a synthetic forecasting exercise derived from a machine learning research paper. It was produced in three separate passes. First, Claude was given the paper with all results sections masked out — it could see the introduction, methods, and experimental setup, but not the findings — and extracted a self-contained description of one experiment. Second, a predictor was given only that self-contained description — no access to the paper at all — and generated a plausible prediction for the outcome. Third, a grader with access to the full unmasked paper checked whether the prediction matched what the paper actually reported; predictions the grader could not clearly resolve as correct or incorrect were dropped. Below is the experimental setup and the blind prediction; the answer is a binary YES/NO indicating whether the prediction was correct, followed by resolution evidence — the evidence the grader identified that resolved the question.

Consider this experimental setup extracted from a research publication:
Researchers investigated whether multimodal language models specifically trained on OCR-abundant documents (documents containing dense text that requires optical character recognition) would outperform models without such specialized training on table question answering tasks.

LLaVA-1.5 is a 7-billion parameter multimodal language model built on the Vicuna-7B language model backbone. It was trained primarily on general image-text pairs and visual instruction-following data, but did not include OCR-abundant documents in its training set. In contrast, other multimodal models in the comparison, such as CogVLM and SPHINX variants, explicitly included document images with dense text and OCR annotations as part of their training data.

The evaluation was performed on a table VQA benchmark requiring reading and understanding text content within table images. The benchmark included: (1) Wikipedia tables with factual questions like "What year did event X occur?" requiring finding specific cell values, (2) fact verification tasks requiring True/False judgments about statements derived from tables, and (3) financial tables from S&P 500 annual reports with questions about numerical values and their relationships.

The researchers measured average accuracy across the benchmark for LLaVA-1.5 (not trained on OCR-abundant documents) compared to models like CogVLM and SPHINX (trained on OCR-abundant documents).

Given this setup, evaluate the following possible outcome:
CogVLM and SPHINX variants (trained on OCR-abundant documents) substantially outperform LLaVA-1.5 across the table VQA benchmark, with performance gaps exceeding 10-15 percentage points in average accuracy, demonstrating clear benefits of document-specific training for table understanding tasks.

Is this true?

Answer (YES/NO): NO